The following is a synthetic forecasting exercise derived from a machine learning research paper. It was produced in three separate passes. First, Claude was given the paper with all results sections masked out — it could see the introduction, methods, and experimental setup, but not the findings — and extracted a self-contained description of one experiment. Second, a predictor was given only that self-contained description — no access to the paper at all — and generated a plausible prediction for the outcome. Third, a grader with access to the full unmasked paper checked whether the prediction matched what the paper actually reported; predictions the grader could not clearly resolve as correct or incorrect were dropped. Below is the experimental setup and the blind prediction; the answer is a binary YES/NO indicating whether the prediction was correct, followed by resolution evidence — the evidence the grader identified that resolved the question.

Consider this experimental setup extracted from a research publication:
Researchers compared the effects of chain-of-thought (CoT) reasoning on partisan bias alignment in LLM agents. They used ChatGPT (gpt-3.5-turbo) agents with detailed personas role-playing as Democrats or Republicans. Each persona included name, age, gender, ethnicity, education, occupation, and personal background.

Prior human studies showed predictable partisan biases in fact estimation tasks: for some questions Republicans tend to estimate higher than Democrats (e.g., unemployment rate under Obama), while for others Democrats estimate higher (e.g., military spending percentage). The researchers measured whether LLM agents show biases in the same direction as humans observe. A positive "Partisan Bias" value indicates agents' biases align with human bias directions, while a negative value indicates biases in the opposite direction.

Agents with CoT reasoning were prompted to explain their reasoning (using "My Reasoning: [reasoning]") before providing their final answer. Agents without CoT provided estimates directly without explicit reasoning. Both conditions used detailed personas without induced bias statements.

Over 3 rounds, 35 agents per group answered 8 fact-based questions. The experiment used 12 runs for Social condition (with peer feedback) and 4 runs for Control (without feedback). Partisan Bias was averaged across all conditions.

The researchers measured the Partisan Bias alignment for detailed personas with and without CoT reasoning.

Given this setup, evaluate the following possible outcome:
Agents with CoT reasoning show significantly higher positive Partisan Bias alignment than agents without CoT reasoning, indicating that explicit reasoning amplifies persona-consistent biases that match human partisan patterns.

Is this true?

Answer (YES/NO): NO